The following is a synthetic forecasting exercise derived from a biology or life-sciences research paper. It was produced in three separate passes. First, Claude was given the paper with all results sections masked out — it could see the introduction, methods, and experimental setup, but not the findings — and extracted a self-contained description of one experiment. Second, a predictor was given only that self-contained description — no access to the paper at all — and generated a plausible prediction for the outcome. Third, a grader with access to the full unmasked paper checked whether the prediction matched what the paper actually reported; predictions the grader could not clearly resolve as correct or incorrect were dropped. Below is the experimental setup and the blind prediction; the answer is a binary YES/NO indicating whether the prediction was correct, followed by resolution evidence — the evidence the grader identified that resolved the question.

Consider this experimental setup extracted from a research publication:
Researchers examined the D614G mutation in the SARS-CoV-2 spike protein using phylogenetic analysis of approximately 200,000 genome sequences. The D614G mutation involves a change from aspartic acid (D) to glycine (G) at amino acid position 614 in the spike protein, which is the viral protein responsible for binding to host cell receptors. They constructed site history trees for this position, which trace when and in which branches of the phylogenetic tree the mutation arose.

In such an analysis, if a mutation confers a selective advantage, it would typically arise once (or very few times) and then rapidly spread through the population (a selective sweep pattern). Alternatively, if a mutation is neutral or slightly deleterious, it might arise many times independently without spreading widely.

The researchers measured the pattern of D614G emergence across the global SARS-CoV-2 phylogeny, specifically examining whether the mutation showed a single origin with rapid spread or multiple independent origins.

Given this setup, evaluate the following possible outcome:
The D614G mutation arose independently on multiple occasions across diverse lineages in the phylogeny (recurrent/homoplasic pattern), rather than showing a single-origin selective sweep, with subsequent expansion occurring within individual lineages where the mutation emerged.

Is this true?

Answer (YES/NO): YES